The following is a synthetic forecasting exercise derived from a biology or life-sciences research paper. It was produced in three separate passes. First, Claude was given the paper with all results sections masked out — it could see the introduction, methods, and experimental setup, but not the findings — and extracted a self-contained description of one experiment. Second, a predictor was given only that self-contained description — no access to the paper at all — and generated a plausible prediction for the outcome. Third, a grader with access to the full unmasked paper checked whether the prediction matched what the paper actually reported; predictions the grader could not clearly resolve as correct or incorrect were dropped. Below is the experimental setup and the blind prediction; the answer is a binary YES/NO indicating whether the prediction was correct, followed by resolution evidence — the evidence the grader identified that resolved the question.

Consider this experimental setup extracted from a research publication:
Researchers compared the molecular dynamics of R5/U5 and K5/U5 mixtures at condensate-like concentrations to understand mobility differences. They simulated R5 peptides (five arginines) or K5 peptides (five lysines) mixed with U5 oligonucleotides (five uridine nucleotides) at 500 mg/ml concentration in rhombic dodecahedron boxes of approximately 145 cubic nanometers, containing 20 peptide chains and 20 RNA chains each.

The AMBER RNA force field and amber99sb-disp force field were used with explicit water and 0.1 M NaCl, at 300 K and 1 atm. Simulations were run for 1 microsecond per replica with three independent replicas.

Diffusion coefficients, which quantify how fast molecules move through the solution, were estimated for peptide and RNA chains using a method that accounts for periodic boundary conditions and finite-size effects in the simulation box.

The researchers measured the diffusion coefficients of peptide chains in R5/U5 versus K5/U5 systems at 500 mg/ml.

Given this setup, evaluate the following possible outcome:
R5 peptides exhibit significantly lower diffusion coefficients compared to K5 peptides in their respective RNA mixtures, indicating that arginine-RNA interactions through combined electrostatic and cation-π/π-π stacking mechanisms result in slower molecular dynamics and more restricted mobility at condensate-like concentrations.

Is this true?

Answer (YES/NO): YES